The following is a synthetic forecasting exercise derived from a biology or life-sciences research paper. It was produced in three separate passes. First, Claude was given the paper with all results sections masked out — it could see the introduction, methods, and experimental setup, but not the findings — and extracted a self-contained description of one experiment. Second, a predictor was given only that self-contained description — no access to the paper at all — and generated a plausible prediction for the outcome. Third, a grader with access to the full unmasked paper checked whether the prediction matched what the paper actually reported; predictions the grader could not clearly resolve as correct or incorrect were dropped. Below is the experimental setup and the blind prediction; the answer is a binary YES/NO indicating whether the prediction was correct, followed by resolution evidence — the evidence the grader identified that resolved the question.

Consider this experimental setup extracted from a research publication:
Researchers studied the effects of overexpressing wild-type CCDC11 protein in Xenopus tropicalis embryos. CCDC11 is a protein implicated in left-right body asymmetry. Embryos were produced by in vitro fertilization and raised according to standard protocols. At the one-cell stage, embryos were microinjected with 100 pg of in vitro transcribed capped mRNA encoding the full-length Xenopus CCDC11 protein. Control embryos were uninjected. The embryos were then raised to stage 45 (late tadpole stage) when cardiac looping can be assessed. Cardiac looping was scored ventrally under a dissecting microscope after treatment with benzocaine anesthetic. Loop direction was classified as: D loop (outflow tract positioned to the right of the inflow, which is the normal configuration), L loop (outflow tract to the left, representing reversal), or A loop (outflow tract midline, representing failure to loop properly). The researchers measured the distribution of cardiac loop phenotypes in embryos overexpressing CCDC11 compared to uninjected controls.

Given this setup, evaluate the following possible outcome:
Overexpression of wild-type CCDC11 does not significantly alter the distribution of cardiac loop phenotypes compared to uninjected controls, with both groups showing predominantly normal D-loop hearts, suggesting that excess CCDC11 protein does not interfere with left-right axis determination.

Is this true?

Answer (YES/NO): NO